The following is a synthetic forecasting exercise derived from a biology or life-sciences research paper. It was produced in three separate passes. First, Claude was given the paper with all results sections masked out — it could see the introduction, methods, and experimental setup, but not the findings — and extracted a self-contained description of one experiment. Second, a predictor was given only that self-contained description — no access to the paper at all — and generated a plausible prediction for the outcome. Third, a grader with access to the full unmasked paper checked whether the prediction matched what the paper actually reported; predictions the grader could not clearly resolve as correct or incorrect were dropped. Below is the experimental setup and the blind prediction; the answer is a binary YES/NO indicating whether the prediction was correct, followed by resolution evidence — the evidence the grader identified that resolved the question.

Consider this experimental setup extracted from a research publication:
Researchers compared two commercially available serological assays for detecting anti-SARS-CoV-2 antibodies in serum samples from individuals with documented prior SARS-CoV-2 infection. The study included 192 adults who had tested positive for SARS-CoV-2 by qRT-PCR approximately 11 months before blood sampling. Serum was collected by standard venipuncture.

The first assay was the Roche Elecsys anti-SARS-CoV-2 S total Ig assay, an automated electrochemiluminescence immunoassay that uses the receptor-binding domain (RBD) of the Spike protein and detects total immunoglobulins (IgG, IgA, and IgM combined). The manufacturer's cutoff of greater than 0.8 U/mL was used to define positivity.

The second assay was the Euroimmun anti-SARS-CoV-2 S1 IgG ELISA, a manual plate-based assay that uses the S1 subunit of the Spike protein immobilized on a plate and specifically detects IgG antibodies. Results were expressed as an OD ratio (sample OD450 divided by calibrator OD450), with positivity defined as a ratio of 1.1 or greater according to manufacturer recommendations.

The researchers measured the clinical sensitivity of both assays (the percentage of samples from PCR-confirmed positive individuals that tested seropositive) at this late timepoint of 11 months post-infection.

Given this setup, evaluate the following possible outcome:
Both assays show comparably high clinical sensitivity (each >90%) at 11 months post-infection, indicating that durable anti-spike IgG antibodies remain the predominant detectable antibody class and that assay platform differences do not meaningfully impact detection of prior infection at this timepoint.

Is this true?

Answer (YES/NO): NO